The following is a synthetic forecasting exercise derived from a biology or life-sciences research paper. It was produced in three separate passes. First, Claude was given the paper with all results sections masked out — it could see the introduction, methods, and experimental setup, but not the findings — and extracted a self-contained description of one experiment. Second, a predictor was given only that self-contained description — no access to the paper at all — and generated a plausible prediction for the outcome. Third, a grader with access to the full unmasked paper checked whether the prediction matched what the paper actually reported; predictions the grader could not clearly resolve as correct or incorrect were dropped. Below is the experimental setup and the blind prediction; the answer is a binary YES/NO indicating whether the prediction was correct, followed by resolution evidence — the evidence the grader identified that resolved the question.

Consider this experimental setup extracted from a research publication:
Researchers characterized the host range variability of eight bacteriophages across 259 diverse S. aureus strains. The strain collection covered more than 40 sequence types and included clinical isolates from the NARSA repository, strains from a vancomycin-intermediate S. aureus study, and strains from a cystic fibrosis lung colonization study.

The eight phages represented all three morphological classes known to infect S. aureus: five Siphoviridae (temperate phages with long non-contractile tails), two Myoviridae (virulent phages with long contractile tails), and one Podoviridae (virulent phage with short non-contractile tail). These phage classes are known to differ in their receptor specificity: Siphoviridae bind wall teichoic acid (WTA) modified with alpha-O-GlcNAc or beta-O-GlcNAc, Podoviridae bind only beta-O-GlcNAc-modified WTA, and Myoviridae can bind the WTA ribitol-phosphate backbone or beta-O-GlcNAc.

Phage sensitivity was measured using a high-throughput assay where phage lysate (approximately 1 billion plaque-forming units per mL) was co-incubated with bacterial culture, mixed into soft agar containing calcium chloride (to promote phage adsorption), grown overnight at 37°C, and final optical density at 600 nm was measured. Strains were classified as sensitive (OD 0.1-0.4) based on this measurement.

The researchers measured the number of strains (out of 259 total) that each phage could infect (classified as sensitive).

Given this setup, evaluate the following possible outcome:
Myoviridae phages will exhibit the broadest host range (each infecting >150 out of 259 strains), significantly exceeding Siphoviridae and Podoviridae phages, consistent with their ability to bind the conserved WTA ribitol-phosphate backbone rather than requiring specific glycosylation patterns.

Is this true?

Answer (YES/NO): NO